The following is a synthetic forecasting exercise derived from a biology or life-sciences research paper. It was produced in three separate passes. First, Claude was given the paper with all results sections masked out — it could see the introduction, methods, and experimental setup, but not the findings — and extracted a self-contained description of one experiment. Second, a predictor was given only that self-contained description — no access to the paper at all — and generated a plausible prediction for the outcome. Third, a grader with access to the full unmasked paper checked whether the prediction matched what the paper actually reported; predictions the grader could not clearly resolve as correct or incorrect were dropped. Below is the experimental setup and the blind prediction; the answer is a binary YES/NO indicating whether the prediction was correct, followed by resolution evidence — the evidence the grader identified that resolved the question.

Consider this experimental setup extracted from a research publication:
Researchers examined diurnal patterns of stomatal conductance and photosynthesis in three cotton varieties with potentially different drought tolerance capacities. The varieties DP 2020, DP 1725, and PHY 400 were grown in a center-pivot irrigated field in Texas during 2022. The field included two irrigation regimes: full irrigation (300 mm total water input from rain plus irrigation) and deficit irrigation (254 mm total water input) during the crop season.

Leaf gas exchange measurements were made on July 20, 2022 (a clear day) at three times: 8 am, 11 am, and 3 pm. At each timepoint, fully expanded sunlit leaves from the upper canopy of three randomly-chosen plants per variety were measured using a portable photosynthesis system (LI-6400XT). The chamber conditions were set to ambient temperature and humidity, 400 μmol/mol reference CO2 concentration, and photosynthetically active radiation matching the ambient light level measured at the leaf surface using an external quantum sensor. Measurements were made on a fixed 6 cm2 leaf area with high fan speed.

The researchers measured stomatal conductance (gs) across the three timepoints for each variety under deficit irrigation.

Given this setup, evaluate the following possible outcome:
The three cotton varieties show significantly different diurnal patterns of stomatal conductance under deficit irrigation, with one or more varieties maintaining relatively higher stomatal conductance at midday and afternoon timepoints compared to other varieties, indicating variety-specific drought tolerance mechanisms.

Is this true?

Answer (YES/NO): YES